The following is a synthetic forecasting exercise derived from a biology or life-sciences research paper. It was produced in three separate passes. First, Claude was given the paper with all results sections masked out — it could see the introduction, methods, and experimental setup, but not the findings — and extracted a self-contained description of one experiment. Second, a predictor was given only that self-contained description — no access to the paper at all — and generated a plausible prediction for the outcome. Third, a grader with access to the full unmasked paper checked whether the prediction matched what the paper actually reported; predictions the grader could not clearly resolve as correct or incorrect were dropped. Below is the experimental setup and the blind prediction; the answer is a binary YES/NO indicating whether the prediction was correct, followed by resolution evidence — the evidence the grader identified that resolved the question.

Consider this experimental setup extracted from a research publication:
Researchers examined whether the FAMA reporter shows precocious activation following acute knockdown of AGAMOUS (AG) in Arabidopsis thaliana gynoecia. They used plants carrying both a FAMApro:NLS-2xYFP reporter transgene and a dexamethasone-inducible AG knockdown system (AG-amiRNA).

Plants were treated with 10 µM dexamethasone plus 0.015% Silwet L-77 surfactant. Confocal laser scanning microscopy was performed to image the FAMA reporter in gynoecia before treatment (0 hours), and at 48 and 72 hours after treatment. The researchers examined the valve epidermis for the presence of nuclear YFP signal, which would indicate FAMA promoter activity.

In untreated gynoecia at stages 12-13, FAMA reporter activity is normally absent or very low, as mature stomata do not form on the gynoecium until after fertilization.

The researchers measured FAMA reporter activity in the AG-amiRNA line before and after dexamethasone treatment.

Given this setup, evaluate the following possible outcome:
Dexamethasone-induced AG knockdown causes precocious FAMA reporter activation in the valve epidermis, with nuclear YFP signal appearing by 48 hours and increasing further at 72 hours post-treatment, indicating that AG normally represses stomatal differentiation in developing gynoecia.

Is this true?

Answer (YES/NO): NO